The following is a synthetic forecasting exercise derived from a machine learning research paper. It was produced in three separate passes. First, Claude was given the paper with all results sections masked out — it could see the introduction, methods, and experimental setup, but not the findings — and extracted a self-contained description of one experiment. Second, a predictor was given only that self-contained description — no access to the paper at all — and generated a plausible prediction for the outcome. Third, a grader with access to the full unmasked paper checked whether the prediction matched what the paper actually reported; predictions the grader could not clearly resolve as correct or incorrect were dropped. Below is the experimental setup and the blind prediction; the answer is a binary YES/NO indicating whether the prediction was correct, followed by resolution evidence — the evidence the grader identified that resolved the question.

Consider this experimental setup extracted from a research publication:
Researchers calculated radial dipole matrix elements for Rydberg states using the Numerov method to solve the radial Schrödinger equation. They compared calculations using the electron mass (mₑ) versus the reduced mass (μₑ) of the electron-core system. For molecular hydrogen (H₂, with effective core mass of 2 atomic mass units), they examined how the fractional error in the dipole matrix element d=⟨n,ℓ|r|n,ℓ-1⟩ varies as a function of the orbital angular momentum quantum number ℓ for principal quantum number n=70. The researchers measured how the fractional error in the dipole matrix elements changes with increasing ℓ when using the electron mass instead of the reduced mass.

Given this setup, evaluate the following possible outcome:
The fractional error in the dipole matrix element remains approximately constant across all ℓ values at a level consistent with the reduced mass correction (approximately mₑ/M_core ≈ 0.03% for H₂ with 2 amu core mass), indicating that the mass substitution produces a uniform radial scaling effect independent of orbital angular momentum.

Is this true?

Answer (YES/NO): NO